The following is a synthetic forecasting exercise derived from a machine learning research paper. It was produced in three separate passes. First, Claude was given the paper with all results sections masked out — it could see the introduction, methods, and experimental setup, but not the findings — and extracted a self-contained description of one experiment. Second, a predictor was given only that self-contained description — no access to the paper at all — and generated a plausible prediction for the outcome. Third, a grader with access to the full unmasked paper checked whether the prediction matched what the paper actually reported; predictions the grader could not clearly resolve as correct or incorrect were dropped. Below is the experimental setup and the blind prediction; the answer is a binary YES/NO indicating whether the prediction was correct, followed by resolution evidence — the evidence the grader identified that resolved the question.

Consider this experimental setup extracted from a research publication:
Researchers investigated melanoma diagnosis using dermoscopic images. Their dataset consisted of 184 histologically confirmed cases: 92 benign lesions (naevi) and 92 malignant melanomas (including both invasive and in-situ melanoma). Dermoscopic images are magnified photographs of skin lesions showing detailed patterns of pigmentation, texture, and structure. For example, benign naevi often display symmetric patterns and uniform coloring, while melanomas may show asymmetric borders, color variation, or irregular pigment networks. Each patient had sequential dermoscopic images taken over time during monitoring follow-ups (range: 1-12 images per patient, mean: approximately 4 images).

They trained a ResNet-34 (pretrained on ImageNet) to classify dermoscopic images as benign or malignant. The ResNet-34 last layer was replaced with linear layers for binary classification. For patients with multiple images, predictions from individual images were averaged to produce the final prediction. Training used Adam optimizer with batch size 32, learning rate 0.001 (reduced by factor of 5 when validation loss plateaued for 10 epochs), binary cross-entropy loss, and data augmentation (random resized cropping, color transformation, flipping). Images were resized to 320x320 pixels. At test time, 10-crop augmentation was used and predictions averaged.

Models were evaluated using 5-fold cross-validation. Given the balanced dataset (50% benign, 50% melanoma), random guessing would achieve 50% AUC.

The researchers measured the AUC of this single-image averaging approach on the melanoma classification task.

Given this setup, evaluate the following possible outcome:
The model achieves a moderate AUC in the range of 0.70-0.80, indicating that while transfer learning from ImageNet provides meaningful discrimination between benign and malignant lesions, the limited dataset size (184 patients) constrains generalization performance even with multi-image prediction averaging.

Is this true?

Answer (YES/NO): NO